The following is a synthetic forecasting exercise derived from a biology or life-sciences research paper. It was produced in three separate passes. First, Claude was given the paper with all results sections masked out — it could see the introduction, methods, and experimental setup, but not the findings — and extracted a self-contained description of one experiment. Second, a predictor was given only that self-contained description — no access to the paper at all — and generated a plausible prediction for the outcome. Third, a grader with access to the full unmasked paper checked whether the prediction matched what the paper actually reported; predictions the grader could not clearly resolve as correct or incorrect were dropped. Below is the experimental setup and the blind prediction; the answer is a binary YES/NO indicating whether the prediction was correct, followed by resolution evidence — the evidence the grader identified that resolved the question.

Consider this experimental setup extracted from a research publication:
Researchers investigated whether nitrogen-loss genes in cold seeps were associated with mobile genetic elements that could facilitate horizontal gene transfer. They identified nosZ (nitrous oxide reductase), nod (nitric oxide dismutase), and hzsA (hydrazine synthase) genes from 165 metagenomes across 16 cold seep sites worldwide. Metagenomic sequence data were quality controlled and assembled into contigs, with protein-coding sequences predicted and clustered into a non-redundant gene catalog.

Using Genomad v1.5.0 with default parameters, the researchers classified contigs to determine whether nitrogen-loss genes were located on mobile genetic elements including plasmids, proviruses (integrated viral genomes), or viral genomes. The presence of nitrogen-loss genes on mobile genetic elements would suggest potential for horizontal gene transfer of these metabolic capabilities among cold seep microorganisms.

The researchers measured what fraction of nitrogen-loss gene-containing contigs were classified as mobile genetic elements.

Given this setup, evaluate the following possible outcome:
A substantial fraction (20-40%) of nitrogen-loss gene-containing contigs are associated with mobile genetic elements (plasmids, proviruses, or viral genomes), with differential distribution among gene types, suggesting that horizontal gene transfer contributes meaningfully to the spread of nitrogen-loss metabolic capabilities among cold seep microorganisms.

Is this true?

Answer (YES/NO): NO